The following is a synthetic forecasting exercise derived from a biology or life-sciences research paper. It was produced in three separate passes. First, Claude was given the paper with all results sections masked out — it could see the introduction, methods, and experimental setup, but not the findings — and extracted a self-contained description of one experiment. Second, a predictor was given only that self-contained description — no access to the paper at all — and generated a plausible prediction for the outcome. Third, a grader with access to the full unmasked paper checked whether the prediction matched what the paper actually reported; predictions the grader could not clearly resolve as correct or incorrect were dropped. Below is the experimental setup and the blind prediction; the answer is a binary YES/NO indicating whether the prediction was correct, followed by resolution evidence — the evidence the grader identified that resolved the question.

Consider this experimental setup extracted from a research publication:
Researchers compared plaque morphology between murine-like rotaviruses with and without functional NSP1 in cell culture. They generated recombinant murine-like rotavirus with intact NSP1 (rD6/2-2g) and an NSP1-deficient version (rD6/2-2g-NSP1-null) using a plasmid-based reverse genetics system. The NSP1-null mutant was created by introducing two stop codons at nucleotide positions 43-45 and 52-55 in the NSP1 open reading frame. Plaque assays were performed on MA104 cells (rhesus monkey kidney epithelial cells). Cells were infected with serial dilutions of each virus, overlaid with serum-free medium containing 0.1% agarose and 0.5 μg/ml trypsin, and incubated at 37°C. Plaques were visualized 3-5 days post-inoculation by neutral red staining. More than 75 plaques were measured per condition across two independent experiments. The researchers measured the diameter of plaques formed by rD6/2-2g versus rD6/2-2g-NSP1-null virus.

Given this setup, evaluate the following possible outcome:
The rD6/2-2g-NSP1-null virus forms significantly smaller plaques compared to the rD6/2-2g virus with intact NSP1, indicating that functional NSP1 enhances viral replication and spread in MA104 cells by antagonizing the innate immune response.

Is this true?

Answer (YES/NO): NO